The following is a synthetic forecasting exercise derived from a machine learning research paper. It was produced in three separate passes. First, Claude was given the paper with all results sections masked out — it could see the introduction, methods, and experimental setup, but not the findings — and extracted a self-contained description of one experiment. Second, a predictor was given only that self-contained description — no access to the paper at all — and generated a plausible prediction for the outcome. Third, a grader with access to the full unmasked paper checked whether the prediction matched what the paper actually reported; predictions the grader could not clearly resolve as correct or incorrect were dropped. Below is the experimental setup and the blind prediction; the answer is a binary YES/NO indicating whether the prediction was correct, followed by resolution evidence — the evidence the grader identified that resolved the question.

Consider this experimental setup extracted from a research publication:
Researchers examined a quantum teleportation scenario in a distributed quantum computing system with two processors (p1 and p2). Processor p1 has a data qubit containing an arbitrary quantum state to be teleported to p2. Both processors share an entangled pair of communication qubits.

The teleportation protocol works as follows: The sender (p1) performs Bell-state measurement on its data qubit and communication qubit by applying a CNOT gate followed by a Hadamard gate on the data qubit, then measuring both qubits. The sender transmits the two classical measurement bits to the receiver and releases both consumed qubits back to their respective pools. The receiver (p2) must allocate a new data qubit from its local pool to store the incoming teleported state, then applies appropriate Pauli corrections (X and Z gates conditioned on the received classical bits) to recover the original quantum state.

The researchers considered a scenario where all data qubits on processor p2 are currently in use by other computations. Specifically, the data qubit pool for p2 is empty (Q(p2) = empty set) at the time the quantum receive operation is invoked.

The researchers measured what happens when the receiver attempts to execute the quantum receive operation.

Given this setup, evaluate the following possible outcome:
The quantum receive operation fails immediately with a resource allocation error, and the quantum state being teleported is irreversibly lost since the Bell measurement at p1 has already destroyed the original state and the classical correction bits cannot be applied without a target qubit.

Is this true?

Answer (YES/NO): NO